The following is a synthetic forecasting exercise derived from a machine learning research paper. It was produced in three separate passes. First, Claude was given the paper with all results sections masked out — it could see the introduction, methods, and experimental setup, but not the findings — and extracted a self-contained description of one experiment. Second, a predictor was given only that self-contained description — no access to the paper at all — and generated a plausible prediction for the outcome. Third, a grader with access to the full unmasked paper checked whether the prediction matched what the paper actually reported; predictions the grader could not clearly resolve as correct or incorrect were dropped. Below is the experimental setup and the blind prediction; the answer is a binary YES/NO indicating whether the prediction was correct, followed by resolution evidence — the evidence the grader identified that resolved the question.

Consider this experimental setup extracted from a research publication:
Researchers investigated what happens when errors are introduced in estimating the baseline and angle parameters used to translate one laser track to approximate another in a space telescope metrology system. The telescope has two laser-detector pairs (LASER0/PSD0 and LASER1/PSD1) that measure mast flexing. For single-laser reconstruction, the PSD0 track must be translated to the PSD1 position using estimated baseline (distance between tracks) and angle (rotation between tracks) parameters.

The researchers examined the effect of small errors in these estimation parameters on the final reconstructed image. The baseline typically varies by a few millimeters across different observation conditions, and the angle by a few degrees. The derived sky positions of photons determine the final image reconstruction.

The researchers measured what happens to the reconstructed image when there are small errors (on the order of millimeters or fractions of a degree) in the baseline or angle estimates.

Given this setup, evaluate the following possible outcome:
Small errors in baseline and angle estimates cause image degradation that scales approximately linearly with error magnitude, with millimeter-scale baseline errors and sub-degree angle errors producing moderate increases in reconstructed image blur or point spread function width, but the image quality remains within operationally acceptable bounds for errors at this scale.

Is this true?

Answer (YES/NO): NO